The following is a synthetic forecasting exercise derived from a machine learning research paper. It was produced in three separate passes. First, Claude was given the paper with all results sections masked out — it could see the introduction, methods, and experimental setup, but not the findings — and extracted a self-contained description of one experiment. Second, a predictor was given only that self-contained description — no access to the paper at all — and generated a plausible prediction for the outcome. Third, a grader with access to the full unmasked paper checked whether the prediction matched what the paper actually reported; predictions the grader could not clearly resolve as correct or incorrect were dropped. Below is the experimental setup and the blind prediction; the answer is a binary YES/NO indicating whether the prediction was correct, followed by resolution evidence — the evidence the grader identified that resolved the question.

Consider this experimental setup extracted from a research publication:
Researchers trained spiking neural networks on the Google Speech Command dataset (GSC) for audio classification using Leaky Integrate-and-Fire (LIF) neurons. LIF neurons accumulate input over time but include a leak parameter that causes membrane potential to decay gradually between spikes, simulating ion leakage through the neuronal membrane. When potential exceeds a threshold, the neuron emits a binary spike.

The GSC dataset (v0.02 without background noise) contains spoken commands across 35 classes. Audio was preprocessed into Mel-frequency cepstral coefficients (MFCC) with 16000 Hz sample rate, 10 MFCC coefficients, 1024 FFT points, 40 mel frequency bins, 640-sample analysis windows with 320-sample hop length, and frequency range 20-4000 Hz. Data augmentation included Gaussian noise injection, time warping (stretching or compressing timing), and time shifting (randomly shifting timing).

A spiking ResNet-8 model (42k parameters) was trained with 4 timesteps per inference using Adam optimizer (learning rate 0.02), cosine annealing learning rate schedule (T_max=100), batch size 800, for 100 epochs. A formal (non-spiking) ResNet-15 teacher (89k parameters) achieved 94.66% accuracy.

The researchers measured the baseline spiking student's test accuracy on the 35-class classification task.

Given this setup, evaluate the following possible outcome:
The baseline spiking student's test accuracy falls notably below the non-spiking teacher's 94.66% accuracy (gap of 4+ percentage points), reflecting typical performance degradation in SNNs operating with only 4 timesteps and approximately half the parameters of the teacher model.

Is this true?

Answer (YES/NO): NO